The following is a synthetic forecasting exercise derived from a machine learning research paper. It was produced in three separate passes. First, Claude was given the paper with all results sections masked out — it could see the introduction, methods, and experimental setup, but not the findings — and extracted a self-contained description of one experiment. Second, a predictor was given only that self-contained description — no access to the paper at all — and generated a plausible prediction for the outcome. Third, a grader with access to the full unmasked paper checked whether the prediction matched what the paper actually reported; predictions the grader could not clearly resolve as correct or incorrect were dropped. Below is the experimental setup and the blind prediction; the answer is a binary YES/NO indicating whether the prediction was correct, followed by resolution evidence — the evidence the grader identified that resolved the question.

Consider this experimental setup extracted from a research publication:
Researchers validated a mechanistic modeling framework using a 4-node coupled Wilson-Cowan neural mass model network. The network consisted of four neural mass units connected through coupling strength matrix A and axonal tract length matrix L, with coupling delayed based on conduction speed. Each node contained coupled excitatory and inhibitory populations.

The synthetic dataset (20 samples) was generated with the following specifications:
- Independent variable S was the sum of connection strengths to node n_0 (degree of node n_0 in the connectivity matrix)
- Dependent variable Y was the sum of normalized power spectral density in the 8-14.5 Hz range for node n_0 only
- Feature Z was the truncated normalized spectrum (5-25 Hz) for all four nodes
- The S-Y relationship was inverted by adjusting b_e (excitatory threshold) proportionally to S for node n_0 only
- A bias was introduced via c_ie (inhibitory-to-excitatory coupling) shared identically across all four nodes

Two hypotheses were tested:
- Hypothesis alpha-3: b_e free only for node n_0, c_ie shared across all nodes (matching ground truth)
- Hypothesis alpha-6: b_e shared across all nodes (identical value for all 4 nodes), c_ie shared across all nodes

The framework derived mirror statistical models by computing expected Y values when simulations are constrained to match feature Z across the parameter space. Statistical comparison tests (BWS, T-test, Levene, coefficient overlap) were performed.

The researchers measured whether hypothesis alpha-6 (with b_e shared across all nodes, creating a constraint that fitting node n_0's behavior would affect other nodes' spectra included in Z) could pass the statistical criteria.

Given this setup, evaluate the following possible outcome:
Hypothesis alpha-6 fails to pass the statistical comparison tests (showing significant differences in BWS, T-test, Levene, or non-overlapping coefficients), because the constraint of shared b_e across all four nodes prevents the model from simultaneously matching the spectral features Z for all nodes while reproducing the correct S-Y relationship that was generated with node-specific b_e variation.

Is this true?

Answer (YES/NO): YES